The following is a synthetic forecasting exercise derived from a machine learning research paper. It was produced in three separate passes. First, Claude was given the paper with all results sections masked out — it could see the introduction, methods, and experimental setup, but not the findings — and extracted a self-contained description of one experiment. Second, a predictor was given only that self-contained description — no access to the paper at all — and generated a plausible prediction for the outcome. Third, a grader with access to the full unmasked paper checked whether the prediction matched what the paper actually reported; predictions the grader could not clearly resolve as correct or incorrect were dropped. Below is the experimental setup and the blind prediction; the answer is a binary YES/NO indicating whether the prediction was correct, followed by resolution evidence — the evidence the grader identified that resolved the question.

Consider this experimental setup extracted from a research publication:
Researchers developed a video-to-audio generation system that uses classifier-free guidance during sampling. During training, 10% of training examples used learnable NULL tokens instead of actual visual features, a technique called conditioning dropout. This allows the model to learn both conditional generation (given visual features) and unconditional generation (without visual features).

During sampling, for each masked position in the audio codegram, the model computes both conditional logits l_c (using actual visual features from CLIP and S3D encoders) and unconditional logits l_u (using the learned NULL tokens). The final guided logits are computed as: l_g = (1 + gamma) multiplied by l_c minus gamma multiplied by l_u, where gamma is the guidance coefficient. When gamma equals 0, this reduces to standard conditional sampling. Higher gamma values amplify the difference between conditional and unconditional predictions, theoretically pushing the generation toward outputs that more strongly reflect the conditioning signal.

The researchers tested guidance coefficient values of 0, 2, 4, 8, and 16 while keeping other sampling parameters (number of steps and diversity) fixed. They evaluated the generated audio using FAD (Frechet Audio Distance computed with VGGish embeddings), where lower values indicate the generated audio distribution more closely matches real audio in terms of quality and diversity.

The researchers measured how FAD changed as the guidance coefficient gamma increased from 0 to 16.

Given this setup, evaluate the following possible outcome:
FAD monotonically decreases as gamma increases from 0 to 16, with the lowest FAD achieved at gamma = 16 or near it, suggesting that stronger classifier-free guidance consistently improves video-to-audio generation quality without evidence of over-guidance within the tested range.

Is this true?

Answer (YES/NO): NO